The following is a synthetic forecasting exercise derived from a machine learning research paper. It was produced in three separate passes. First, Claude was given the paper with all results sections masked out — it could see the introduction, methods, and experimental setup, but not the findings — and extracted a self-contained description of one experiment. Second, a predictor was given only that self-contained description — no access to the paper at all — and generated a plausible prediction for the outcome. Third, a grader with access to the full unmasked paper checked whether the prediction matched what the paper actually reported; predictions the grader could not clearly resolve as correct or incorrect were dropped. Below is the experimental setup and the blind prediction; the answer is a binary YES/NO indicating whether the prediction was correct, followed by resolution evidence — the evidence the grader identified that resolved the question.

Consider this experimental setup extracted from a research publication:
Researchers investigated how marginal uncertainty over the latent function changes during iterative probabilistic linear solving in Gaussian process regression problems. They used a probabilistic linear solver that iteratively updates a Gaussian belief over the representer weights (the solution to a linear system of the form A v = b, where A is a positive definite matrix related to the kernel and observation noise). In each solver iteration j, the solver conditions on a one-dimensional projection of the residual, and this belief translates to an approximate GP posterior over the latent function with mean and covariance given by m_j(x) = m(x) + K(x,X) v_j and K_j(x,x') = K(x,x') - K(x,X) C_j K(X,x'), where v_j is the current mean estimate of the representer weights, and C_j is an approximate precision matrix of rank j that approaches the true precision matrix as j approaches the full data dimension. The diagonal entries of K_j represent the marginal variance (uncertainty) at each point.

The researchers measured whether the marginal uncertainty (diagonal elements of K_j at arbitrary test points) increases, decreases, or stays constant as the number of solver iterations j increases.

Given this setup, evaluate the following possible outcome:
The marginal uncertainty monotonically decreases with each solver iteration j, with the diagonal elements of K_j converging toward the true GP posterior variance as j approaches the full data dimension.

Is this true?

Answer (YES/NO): YES